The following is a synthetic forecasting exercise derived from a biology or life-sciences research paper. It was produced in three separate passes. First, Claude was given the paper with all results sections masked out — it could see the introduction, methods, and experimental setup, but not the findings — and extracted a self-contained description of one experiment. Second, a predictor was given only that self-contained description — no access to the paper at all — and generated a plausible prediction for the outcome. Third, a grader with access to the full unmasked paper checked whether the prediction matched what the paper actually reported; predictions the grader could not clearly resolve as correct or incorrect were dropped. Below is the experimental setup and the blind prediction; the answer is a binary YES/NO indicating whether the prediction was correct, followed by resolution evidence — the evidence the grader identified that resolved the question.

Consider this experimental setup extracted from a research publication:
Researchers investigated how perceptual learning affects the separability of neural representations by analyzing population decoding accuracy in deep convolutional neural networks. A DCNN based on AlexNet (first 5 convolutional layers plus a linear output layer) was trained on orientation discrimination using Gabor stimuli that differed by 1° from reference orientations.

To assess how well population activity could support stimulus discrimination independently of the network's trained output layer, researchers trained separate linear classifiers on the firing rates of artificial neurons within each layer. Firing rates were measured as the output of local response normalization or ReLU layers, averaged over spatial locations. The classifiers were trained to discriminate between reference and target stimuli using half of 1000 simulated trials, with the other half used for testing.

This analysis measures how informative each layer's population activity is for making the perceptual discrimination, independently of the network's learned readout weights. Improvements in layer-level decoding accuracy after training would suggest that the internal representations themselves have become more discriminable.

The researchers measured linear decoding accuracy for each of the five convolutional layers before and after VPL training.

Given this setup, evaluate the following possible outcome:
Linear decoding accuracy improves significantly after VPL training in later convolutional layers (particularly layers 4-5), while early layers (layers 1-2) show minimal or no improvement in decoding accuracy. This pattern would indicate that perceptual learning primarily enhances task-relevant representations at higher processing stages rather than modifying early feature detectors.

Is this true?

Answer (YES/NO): NO